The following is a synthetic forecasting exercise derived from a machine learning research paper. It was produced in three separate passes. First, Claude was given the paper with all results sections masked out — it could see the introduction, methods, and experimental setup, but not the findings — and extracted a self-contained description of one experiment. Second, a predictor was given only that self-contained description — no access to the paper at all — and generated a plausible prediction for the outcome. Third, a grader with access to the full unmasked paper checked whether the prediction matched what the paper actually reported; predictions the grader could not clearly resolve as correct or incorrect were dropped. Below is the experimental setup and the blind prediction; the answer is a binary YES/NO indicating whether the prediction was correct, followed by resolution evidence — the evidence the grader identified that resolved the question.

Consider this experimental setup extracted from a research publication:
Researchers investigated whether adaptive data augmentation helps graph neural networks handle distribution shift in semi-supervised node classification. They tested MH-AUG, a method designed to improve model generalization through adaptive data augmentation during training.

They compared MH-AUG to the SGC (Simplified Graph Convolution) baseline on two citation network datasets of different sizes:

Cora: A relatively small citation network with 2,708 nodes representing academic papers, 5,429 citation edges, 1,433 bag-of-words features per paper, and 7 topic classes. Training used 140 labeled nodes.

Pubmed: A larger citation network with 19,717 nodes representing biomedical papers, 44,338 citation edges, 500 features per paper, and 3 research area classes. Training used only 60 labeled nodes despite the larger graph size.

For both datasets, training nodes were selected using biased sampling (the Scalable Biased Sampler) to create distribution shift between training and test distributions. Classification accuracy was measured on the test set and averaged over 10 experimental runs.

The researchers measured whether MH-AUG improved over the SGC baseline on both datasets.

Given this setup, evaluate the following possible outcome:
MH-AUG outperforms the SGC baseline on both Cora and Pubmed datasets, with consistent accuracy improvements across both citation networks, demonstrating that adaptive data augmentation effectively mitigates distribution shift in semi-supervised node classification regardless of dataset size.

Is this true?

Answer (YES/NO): NO